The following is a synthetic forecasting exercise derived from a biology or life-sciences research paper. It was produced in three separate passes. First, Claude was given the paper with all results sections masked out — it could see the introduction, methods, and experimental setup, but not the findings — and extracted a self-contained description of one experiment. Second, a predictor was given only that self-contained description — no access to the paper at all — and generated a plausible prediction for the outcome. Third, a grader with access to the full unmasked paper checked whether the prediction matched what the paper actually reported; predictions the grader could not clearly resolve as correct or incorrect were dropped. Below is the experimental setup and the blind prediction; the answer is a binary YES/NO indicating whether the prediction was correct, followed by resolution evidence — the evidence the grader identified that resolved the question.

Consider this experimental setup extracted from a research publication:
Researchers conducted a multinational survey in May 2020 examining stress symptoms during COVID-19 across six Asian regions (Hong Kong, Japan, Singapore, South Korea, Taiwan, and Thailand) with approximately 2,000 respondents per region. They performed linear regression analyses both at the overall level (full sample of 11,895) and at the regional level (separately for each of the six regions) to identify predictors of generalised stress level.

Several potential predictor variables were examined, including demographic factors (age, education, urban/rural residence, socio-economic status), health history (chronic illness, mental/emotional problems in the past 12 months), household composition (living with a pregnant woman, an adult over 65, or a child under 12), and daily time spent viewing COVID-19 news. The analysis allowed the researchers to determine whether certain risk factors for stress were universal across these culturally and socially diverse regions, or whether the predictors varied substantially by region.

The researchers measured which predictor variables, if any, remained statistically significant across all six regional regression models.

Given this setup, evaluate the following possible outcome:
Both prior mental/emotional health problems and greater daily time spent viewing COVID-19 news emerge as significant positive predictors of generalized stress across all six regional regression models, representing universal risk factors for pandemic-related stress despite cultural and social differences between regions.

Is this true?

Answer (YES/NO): YES